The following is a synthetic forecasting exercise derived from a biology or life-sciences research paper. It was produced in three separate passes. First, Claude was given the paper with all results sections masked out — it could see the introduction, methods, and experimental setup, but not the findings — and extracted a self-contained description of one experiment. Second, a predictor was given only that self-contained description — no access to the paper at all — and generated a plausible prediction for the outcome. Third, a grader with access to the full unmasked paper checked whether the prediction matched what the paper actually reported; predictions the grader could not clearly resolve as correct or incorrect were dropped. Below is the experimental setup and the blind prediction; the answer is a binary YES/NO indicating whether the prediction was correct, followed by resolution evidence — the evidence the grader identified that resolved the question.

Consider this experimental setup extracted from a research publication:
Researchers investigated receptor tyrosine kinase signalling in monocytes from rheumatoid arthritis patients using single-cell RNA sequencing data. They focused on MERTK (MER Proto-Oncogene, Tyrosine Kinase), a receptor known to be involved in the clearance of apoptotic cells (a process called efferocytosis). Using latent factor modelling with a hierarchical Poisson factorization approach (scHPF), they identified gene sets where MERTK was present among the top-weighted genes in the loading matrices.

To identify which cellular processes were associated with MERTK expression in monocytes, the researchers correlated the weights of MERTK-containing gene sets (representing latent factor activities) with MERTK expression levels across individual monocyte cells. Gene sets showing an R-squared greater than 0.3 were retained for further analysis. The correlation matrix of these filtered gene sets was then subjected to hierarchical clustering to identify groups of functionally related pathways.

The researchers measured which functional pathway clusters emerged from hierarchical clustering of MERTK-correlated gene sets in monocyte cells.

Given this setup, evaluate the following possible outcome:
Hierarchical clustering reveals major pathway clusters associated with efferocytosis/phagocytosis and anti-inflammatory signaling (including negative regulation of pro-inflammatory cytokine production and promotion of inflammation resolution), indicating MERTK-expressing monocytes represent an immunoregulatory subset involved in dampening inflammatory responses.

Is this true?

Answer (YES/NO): NO